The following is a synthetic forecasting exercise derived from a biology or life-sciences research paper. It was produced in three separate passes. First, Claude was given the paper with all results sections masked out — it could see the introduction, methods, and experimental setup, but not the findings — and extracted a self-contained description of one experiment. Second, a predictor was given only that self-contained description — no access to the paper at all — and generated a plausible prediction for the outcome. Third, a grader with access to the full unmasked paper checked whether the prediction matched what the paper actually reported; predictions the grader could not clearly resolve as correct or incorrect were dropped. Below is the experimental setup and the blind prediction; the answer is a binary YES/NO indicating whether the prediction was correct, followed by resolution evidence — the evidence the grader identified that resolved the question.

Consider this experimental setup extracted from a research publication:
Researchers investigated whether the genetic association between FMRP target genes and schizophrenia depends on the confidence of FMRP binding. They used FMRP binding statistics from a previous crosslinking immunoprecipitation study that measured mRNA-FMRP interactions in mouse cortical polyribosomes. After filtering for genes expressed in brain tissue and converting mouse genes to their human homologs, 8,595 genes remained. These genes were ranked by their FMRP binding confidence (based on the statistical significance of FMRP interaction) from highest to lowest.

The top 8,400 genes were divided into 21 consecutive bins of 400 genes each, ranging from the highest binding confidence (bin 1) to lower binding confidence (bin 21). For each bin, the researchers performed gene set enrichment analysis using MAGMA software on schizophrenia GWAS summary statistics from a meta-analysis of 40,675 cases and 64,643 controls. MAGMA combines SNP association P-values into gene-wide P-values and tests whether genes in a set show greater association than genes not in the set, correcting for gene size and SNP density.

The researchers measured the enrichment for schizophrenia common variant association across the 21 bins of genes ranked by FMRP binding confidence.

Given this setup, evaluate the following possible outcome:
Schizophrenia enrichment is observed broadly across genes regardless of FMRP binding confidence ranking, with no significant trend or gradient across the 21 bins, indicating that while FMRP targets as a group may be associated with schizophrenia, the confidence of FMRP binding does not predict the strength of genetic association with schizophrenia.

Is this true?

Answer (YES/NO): NO